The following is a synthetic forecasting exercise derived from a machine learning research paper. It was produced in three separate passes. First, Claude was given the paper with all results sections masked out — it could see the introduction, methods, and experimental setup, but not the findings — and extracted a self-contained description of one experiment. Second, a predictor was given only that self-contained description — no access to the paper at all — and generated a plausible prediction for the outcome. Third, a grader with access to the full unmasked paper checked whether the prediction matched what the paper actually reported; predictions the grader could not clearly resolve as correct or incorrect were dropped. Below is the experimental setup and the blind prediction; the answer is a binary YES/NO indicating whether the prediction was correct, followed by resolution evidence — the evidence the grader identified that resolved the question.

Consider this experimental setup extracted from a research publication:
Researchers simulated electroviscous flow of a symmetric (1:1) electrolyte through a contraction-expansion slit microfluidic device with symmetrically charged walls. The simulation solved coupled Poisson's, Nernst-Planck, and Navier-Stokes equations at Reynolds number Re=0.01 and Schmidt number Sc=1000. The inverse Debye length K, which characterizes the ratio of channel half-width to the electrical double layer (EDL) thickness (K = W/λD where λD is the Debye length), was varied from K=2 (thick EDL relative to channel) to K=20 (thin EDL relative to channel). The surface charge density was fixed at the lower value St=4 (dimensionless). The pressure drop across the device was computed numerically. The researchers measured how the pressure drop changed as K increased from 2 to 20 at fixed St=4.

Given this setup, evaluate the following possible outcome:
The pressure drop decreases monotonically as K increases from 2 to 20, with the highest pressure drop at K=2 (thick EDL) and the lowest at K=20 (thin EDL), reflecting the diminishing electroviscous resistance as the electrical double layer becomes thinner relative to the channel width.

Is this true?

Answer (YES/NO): YES